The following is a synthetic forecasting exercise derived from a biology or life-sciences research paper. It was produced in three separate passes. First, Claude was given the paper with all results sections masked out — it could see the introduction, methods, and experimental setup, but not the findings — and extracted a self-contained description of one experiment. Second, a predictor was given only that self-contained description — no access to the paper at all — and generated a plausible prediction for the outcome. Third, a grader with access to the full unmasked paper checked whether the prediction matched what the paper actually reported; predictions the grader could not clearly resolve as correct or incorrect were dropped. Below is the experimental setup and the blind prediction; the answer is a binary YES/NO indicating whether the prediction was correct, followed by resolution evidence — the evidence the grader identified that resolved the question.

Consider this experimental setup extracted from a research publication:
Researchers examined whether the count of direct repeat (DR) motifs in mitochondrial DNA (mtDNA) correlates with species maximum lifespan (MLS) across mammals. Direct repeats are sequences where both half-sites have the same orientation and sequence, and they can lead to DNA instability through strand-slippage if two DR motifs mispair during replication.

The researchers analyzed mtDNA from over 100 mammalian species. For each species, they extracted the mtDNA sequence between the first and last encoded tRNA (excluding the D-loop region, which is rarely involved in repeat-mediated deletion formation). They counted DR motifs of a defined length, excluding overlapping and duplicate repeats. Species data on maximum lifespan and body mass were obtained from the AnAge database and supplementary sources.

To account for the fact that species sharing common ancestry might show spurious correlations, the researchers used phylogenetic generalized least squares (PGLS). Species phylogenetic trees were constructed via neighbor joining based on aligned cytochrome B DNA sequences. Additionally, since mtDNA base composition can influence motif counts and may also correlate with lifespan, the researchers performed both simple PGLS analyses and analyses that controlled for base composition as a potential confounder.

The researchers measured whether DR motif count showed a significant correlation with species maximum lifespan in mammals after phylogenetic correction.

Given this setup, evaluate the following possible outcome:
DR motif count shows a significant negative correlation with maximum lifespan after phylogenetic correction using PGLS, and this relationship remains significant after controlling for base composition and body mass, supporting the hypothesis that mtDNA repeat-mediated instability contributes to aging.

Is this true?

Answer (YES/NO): NO